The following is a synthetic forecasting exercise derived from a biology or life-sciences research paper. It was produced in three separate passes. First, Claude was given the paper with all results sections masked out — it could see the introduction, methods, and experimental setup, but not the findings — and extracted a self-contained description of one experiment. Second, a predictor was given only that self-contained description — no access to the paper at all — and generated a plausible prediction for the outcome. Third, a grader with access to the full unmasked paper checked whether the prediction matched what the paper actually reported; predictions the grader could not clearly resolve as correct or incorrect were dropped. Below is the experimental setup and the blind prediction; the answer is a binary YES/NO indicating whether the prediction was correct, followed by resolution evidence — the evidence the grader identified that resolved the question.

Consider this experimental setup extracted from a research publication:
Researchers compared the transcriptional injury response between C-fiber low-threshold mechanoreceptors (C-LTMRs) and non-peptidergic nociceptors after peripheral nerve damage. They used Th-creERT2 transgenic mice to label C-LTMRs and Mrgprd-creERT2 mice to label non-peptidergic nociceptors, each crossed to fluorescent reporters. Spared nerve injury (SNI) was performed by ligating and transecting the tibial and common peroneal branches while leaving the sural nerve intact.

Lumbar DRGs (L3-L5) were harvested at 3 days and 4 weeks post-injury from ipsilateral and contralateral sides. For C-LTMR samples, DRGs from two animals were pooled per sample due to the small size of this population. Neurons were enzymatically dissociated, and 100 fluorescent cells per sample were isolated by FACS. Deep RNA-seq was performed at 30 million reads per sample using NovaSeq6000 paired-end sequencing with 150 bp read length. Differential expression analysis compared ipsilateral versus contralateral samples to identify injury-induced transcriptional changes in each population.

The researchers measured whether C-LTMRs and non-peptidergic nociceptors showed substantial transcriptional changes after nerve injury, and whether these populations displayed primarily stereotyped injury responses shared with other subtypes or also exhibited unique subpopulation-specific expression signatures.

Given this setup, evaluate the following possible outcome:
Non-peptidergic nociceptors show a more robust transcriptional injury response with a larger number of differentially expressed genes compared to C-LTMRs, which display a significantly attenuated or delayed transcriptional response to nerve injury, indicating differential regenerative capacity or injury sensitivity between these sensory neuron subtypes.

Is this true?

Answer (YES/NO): YES